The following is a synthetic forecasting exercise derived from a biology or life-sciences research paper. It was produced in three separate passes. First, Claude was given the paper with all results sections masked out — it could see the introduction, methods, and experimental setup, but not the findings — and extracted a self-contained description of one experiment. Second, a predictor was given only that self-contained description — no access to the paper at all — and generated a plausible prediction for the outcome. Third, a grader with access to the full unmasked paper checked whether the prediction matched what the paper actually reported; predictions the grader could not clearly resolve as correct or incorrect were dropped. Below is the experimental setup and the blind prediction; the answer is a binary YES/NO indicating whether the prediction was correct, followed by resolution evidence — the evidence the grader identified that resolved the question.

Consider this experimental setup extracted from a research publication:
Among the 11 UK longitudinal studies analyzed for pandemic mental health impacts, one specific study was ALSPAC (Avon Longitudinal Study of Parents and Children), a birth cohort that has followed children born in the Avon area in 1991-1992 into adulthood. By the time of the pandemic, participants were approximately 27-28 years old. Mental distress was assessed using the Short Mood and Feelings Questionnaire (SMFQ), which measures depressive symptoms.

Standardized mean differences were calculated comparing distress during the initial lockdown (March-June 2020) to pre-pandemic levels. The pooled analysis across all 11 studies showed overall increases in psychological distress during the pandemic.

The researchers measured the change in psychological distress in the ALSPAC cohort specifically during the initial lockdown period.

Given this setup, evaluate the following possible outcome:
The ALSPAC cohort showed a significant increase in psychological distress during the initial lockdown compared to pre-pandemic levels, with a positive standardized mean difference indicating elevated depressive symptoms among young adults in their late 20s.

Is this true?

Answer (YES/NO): NO